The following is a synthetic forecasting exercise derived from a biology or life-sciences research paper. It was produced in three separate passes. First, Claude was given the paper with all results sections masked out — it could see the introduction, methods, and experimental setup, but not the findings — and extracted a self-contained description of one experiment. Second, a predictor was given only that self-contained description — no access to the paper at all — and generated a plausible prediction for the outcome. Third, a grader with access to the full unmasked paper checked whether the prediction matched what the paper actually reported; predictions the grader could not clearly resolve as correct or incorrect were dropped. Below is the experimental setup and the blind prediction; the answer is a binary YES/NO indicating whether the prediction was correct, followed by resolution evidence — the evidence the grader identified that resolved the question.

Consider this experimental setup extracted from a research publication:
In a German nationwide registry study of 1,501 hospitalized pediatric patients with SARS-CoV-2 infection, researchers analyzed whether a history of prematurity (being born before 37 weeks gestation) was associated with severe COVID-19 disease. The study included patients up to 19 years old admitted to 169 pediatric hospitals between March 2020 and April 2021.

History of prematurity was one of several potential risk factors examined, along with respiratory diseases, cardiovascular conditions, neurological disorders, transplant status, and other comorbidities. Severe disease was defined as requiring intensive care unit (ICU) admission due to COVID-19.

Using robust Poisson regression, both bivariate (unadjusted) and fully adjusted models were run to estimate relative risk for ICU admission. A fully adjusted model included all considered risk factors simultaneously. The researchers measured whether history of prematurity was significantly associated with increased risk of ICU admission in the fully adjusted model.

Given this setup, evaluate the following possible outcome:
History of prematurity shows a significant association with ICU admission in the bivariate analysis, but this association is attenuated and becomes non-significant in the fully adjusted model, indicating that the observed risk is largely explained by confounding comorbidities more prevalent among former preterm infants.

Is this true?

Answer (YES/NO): NO